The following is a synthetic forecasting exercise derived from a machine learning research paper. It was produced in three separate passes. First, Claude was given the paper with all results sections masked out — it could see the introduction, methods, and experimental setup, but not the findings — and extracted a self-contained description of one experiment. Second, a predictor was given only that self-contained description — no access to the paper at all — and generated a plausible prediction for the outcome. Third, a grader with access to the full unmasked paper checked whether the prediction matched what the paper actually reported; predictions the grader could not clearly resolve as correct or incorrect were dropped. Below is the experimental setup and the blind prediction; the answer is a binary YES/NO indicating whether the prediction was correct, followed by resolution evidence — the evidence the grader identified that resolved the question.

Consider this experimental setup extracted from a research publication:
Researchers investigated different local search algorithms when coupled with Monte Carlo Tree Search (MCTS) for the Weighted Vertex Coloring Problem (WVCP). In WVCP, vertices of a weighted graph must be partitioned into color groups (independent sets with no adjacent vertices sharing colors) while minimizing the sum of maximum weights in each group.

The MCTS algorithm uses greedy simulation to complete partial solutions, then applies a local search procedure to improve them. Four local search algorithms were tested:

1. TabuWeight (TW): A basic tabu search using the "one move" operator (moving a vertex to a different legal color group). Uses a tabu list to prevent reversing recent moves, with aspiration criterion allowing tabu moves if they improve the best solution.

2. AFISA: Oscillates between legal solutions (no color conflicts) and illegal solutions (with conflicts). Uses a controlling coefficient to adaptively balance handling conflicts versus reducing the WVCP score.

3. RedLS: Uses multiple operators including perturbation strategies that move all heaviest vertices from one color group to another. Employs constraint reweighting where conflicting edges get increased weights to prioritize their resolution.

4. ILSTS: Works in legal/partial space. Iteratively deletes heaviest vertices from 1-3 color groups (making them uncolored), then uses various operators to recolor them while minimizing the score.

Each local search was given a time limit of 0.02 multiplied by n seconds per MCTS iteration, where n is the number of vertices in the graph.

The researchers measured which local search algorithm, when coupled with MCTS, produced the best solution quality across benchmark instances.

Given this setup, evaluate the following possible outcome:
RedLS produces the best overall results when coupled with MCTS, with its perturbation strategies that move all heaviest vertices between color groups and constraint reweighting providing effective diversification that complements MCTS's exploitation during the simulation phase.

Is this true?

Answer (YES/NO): YES